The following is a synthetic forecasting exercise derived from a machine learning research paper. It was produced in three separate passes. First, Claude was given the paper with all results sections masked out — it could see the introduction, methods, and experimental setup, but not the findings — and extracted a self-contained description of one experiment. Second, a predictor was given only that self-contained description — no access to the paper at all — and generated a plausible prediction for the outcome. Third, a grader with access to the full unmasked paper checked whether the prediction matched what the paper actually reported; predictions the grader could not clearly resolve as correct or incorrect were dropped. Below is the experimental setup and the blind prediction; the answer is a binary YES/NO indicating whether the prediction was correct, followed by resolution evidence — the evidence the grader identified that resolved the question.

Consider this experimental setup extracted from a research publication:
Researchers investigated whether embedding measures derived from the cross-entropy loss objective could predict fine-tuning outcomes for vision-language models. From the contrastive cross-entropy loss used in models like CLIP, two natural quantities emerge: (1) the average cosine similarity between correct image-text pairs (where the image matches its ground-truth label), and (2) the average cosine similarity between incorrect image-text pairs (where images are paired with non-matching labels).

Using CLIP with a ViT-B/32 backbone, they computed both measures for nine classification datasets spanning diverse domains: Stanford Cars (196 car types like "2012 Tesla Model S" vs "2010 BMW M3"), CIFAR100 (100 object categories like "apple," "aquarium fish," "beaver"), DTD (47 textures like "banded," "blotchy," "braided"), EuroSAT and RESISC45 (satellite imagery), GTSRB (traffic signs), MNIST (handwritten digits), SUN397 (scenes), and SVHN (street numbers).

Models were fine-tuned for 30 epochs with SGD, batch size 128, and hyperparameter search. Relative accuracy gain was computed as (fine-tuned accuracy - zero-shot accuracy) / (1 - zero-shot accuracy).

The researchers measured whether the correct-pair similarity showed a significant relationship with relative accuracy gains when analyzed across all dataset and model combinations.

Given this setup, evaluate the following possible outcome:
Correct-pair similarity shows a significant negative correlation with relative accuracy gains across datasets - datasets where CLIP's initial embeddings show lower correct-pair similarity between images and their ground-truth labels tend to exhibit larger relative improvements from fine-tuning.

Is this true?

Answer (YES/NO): NO